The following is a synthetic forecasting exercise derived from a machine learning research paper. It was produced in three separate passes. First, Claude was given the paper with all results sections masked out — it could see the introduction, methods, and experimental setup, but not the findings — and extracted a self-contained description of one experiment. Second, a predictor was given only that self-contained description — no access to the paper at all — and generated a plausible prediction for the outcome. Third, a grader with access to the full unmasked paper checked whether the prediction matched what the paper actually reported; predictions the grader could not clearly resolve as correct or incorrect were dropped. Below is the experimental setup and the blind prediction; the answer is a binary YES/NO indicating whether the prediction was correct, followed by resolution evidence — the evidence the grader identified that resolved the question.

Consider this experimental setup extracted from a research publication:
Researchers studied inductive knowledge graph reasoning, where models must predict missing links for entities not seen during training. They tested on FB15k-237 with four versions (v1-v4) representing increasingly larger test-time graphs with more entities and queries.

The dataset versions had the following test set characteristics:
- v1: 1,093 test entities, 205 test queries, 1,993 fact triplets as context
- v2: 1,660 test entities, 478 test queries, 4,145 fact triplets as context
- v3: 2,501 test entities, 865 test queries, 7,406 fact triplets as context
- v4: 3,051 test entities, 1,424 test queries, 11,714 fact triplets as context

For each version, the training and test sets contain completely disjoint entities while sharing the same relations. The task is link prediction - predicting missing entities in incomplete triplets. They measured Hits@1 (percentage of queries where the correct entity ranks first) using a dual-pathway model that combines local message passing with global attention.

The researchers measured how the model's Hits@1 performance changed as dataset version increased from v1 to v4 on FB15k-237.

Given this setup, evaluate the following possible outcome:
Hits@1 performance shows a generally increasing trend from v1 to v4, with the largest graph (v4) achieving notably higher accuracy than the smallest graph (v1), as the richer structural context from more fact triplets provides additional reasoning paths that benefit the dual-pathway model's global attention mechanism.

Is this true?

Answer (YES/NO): NO